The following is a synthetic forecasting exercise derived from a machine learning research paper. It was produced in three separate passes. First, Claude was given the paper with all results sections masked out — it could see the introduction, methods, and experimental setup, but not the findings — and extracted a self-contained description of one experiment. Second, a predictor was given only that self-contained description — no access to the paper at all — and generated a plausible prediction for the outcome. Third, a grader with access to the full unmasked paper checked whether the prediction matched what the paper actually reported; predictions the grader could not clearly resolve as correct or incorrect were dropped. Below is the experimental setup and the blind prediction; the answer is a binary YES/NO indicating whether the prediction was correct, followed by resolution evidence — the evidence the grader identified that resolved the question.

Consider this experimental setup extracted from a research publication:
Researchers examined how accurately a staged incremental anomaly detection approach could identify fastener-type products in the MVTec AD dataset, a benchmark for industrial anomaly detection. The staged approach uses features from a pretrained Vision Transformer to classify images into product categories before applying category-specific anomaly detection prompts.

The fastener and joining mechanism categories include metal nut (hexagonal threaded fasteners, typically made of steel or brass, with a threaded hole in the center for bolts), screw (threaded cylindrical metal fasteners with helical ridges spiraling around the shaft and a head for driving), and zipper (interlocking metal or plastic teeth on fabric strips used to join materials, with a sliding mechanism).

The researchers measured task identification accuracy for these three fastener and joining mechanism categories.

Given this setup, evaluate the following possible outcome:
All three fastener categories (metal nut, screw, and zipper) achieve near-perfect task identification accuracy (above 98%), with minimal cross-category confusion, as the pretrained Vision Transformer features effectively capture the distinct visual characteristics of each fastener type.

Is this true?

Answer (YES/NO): NO